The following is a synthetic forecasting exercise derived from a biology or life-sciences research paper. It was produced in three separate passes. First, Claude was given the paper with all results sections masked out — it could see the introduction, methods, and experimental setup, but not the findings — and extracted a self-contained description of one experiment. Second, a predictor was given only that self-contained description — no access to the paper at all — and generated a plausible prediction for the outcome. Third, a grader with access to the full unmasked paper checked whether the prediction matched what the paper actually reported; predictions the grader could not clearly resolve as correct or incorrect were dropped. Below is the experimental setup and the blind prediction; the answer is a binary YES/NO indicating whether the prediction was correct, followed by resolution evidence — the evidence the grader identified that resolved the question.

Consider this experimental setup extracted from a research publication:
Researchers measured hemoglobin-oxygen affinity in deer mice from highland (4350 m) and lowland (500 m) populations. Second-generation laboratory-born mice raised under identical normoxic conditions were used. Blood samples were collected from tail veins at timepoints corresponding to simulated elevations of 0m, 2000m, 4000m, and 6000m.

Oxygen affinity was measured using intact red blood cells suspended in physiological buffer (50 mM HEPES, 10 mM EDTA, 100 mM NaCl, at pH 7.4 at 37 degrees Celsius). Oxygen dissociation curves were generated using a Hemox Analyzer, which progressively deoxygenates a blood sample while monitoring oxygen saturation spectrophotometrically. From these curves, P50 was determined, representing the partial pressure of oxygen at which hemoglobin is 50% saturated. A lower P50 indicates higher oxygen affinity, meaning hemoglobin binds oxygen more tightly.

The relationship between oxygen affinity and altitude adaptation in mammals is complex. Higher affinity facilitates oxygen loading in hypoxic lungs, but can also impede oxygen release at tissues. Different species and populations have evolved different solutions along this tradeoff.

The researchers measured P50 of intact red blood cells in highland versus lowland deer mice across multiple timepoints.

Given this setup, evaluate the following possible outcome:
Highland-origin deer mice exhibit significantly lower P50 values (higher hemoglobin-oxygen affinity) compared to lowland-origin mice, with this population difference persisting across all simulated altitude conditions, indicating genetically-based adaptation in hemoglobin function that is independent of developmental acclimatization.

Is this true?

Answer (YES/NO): YES